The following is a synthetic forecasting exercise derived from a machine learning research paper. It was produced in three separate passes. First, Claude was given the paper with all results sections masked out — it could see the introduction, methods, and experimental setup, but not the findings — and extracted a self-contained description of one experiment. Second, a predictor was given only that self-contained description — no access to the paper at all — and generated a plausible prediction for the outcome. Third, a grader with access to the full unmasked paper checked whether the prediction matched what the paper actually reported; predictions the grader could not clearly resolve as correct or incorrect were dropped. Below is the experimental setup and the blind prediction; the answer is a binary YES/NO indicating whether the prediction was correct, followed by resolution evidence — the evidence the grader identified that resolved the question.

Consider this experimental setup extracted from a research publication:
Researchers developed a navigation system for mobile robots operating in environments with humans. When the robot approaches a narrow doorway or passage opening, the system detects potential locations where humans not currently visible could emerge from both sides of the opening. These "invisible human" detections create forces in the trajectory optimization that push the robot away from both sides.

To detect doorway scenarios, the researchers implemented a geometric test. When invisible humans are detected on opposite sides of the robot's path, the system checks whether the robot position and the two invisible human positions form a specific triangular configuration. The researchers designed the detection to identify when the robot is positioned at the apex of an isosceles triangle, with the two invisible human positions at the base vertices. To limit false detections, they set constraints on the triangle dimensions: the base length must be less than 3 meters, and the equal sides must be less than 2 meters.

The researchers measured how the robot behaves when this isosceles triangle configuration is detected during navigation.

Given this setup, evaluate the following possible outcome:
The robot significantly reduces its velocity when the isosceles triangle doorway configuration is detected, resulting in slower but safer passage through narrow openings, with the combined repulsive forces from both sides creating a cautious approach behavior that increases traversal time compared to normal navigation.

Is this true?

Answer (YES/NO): YES